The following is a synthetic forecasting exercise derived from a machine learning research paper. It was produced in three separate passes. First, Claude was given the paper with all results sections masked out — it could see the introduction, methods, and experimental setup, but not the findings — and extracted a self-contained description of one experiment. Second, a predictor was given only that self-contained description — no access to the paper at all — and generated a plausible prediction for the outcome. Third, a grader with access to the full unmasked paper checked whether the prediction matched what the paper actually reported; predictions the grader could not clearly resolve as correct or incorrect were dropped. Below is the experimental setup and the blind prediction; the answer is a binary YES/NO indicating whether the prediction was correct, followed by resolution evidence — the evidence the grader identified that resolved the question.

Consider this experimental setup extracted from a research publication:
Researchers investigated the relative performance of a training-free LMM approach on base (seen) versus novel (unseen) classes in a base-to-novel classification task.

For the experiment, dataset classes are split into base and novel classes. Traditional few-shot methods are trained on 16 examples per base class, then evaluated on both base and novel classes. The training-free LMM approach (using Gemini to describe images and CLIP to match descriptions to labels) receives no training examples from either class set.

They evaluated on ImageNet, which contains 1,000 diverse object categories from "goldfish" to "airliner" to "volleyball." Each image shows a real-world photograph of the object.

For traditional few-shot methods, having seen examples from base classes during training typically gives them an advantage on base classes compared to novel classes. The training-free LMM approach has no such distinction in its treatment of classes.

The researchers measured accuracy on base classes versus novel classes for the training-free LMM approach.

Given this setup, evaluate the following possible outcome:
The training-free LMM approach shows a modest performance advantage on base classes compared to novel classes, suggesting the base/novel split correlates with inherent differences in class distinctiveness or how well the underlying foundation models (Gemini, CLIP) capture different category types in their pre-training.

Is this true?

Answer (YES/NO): YES